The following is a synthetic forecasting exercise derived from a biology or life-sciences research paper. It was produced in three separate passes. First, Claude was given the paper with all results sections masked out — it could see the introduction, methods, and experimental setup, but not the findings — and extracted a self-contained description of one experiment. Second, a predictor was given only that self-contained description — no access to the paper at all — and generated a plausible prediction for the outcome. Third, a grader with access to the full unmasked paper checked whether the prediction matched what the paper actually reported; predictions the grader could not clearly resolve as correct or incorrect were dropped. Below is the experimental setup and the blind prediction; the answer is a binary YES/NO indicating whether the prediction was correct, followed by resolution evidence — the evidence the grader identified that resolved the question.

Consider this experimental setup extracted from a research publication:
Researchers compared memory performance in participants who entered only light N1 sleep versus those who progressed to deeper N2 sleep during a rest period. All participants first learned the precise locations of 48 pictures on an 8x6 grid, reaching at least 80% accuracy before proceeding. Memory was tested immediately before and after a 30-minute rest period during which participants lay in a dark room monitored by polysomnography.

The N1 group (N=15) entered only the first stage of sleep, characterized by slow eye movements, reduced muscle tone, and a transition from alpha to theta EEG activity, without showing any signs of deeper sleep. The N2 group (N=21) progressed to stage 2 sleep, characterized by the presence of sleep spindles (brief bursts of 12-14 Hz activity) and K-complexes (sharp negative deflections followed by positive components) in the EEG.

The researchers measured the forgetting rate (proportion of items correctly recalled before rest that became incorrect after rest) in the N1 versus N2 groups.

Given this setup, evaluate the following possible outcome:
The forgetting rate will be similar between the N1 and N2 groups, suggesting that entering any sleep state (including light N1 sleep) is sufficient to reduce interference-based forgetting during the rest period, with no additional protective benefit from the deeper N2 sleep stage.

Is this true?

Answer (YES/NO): NO